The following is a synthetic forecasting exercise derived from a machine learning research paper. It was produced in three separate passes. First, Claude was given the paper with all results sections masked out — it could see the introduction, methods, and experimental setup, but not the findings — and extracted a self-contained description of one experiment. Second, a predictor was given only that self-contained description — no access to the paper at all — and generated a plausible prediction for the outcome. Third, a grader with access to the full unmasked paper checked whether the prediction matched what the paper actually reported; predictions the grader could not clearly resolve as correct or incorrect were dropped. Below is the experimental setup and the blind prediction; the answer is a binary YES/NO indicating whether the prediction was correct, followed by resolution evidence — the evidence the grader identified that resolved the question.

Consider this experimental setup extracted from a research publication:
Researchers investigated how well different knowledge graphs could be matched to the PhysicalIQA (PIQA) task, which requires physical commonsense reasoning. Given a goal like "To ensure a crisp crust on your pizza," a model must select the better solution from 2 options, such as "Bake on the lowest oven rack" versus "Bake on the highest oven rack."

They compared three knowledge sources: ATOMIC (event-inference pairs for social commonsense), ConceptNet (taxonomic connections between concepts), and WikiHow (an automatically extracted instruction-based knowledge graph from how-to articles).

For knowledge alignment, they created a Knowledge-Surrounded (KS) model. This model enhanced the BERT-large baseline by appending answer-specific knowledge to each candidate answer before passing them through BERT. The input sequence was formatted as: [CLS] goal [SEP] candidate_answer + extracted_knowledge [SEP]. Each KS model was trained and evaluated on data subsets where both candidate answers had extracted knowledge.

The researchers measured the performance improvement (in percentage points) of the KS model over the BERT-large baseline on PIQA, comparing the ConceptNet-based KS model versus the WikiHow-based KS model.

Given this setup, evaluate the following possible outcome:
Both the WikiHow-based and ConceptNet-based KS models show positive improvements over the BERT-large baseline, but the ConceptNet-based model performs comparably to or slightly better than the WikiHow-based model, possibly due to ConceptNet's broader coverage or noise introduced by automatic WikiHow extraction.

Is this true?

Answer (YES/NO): YES